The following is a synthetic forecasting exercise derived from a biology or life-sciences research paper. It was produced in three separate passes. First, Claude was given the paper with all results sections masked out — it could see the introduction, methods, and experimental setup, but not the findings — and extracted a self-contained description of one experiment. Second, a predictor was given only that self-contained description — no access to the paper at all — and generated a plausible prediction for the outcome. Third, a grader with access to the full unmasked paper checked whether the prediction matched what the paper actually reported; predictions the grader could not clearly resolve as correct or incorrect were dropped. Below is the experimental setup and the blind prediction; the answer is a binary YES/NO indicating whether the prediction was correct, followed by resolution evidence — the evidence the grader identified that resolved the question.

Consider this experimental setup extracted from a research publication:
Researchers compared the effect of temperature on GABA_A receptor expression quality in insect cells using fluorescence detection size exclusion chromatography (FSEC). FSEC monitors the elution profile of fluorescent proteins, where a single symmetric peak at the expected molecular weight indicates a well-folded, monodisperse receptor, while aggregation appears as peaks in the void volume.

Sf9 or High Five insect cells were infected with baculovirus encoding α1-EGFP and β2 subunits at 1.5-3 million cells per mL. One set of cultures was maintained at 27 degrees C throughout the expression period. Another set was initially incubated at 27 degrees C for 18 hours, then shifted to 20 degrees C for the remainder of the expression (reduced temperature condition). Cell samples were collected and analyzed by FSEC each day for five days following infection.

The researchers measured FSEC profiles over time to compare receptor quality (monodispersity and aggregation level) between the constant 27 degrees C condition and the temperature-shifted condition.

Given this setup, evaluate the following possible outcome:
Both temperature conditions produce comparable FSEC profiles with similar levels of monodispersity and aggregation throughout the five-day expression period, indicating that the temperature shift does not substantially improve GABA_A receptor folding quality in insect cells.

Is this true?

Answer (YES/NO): YES